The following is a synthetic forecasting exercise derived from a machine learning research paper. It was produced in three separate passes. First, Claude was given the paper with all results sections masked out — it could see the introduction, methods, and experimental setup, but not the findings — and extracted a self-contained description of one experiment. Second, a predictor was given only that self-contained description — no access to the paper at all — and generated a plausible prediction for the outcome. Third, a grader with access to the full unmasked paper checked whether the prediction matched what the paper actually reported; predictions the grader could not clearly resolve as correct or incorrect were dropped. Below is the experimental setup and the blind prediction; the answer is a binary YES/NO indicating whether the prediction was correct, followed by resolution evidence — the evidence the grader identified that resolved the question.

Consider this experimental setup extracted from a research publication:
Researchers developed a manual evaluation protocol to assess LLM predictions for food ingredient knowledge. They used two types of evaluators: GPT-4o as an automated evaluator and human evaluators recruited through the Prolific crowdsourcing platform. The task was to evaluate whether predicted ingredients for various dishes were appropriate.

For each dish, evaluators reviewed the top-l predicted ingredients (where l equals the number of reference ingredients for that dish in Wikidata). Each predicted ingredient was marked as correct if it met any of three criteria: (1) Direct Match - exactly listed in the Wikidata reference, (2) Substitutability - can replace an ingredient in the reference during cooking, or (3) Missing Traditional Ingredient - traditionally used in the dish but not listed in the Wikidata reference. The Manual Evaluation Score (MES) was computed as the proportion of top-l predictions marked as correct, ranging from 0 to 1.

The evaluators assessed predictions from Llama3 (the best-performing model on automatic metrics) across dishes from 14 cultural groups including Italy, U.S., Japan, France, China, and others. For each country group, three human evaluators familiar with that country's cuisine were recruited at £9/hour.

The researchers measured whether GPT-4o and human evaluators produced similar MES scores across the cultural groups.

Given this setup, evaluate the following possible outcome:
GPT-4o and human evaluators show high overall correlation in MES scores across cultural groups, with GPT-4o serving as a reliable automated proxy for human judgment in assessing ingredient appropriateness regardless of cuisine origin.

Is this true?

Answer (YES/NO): NO